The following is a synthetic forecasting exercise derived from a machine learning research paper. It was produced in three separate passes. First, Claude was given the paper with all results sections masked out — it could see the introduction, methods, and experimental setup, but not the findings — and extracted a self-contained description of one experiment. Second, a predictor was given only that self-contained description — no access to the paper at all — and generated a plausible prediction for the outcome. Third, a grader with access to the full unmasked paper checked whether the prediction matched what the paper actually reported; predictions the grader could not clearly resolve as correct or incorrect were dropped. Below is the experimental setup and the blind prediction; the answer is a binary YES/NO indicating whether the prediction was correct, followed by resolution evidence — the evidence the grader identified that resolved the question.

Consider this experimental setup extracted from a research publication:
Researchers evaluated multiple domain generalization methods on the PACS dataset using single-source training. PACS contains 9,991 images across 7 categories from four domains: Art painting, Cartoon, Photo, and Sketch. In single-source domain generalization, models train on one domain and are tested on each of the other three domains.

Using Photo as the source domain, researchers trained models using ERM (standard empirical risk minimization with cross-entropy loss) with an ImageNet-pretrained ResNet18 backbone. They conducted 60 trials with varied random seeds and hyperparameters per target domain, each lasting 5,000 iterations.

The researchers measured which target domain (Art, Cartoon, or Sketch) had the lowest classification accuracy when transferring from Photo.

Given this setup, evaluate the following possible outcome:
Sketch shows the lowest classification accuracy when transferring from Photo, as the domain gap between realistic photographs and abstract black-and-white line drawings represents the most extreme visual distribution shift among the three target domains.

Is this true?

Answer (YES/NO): NO